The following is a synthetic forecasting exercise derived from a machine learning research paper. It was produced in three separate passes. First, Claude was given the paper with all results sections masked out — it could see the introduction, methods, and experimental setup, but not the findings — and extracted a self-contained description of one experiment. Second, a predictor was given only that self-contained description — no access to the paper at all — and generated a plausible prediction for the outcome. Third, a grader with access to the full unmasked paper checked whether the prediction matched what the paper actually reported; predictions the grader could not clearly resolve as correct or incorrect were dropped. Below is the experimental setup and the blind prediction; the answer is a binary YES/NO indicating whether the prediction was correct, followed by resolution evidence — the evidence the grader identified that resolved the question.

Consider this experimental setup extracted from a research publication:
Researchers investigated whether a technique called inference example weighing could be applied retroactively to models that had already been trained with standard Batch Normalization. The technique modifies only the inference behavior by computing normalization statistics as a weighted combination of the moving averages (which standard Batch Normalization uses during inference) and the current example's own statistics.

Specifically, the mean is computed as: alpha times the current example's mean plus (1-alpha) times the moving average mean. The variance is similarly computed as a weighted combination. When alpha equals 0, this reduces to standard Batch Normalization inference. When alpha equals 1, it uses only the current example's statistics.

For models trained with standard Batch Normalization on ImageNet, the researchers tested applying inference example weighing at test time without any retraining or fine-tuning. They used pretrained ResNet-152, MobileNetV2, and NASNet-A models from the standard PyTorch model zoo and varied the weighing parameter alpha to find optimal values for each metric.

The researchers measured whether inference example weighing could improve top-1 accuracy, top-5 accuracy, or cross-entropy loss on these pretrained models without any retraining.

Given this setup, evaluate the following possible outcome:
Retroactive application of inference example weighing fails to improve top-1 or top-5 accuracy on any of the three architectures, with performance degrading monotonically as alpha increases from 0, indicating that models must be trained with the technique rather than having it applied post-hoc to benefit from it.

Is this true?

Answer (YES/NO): NO